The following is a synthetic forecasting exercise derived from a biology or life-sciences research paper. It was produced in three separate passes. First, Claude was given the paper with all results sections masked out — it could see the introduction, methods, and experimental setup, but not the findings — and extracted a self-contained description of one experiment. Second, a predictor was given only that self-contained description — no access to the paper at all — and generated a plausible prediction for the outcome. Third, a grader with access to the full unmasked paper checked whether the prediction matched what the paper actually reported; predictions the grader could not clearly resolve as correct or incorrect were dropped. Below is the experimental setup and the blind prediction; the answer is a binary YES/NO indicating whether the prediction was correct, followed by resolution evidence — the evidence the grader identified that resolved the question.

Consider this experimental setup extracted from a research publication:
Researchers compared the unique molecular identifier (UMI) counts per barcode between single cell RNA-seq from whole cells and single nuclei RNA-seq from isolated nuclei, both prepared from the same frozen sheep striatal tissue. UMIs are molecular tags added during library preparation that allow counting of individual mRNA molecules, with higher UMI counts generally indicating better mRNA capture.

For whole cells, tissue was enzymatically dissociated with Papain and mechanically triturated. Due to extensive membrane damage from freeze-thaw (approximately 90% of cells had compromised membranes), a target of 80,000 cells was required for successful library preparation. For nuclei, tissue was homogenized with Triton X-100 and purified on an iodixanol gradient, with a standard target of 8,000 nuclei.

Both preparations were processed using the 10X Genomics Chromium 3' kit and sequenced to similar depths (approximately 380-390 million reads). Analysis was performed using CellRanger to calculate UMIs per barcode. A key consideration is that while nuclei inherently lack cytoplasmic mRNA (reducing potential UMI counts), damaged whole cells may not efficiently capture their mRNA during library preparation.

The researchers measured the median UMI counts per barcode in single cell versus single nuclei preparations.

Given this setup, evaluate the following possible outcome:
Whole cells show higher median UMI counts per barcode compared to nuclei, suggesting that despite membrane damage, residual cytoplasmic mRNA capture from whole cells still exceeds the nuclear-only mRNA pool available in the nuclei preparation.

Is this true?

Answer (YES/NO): NO